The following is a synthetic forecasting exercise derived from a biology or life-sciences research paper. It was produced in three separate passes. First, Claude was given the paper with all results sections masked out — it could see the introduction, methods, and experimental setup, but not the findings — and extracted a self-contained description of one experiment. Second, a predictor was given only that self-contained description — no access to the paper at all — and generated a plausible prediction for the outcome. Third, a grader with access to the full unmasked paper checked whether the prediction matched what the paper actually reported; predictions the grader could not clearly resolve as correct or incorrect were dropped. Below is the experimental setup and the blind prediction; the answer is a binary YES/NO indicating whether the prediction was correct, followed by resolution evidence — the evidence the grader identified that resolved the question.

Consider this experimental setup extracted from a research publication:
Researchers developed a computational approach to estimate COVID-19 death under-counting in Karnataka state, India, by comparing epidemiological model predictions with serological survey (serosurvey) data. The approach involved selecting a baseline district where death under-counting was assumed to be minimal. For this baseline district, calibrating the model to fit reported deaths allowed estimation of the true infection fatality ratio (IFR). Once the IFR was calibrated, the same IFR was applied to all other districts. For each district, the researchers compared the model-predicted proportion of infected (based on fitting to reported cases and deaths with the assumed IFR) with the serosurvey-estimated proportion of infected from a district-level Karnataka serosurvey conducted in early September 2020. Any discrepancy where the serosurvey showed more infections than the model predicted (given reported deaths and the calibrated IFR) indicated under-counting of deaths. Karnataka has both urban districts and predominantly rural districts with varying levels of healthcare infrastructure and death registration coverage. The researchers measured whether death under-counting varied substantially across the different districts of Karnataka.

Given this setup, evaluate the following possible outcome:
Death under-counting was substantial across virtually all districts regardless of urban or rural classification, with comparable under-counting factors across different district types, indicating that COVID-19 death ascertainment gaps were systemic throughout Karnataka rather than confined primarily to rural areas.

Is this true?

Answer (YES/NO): NO